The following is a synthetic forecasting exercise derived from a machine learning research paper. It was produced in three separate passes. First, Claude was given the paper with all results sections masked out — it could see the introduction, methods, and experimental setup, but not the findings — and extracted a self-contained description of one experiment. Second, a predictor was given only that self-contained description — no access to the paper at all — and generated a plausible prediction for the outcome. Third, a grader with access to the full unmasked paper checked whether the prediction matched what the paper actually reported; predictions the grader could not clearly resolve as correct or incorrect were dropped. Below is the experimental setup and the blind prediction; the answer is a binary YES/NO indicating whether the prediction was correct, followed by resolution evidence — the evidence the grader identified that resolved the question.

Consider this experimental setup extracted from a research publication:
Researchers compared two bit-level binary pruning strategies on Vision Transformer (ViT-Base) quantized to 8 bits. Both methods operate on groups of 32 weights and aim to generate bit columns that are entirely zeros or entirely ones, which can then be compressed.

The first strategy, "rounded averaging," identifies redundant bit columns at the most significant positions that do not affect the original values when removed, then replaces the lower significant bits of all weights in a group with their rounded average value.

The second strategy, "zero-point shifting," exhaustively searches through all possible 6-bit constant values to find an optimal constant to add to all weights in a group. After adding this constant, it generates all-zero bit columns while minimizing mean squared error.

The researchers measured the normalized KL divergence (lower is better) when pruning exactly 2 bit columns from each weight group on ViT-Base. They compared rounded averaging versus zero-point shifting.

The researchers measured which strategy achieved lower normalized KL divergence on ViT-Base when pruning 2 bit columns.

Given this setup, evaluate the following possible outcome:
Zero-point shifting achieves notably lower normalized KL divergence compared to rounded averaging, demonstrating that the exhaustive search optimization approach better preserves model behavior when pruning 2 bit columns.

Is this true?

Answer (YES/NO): NO